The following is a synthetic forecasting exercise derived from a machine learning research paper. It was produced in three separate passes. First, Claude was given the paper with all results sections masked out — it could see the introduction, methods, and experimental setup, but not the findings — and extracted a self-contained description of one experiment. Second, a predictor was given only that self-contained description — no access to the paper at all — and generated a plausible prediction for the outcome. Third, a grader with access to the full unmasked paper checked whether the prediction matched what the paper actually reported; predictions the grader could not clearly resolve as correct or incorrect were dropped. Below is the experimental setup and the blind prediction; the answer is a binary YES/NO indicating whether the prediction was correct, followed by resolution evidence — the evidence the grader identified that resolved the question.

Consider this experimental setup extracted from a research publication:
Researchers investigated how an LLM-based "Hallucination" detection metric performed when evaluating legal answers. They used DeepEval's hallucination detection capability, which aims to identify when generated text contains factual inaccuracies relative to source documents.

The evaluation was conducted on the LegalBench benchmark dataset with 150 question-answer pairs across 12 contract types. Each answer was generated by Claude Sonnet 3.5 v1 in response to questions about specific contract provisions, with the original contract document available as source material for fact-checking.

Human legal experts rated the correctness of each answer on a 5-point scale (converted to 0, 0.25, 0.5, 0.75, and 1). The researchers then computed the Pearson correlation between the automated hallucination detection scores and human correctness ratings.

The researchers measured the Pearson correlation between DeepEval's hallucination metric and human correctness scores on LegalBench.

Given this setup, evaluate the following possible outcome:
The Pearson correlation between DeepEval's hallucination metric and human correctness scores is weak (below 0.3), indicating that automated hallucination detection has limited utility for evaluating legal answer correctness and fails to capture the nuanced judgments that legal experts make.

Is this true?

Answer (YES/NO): YES